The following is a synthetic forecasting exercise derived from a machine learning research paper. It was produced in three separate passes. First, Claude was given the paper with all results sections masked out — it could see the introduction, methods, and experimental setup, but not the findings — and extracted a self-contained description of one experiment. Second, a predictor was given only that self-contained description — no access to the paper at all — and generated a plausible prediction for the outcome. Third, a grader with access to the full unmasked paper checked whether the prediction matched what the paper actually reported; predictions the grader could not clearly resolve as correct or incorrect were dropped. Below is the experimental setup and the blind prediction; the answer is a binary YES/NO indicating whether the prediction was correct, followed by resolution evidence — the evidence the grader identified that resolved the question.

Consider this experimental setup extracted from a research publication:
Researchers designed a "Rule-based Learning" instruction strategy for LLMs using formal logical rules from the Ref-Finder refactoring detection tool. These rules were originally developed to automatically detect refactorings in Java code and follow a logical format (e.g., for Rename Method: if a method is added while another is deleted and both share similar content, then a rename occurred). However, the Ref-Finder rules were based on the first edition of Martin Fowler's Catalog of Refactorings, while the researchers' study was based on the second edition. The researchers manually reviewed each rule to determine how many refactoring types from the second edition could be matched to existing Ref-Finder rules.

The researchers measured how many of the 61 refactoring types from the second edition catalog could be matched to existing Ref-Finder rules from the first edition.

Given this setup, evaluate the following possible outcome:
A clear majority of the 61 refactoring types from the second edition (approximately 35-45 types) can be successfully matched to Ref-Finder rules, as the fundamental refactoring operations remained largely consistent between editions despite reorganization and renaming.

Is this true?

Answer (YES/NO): NO